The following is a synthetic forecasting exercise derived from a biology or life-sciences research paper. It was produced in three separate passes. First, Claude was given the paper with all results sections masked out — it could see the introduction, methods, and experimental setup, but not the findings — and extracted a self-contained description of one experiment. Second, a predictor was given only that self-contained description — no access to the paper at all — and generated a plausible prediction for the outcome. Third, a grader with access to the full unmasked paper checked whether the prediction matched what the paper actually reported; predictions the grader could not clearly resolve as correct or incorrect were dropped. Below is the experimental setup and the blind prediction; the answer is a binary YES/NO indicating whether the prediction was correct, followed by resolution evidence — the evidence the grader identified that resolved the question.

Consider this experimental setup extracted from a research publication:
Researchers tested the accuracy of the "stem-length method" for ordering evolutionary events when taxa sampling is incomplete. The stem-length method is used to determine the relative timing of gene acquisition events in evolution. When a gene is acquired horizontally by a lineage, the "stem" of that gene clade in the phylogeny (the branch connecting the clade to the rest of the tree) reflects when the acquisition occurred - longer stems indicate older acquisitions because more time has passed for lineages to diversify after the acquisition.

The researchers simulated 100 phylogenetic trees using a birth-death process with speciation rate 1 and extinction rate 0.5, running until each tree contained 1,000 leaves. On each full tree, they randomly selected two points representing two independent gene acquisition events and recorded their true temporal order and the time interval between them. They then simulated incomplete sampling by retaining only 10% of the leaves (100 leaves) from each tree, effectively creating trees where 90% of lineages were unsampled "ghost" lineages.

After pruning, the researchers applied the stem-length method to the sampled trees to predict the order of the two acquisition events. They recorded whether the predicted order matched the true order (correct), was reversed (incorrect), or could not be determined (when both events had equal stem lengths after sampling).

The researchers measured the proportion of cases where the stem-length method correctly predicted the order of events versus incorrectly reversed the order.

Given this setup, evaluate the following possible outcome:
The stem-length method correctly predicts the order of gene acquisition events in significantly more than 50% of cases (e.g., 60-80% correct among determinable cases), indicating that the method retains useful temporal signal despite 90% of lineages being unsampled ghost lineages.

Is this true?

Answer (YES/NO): NO